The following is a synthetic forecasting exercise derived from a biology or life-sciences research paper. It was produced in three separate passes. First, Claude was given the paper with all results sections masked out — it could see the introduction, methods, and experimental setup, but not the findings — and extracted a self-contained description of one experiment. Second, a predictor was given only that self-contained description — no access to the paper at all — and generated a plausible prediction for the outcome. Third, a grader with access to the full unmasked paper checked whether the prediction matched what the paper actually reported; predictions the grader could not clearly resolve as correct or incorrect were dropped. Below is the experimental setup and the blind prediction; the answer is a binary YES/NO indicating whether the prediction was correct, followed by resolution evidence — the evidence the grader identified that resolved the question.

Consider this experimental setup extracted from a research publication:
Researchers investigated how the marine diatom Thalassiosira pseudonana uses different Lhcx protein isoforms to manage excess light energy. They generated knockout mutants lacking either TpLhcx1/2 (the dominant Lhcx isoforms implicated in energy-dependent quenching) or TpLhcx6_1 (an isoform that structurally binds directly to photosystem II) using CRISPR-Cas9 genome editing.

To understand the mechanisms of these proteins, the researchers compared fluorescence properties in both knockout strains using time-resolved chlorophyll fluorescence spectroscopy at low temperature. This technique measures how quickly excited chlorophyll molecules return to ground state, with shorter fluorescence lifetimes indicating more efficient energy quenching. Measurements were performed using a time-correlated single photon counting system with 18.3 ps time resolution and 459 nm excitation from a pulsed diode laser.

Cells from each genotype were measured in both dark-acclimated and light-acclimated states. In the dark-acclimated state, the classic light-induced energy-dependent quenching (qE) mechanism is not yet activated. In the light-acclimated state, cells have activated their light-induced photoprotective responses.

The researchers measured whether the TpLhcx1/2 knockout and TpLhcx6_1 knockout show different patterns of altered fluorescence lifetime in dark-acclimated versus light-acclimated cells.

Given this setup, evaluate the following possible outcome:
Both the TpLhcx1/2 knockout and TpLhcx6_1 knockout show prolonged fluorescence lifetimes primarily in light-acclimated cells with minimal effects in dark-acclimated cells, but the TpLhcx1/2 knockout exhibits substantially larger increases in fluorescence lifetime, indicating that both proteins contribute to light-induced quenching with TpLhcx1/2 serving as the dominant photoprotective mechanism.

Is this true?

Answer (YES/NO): NO